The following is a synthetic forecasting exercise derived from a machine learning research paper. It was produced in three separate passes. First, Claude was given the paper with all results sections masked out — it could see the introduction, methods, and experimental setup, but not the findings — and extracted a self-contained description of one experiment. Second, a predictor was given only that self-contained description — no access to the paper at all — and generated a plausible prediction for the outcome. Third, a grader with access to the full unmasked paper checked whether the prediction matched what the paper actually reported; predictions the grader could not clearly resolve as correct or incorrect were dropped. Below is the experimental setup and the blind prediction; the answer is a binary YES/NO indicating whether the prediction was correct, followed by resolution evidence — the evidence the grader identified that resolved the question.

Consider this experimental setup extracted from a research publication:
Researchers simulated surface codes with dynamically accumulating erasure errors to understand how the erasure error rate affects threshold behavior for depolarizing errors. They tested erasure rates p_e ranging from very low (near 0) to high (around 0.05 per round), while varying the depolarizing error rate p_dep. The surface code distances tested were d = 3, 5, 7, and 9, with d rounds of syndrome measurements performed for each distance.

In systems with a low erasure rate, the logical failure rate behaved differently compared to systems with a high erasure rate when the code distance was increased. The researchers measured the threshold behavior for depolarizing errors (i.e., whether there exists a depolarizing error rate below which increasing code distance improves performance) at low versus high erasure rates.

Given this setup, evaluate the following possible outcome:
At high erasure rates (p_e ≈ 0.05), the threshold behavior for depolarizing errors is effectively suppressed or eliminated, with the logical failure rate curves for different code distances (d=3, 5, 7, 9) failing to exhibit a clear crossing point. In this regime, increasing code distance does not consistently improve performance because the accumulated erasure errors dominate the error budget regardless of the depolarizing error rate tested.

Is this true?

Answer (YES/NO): NO